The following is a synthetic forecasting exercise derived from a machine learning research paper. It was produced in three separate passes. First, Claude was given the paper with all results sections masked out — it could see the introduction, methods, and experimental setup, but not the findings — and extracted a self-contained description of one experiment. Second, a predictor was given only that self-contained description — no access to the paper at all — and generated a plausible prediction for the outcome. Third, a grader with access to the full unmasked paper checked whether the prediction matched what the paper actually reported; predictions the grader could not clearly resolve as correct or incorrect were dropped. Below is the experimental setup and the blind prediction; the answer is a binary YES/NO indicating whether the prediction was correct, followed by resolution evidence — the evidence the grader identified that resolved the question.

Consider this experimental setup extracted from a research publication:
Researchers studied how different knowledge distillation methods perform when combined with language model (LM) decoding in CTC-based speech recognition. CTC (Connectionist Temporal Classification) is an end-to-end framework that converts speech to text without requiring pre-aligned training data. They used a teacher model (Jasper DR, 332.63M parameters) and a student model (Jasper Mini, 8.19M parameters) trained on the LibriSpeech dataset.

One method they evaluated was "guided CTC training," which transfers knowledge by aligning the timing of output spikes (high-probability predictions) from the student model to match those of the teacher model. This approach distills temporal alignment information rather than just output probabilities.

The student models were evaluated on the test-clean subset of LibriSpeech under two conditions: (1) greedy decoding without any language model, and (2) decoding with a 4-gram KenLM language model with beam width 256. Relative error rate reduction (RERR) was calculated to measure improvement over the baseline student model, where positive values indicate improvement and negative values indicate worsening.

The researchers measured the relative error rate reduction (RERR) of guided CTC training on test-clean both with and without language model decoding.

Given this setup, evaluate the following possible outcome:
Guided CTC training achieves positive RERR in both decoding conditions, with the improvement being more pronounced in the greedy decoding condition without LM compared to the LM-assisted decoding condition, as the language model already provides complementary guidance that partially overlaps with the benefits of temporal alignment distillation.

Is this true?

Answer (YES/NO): NO